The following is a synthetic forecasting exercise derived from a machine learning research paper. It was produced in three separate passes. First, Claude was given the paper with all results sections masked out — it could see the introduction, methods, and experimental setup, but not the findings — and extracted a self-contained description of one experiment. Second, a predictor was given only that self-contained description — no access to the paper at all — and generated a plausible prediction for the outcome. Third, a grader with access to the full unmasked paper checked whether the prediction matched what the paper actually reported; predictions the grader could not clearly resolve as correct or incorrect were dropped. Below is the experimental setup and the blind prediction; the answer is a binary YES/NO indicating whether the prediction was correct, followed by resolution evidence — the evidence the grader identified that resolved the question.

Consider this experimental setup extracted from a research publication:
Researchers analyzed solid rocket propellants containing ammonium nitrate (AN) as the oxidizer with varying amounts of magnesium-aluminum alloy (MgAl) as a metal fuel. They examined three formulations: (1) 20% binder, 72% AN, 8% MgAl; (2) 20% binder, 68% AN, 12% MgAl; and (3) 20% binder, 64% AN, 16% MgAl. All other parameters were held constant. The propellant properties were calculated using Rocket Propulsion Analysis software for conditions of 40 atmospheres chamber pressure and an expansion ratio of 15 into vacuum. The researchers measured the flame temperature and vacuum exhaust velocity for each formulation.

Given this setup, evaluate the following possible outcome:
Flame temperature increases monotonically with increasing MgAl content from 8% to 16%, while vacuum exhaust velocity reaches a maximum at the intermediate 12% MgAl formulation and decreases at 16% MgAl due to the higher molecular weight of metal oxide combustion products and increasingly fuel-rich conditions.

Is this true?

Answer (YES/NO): NO